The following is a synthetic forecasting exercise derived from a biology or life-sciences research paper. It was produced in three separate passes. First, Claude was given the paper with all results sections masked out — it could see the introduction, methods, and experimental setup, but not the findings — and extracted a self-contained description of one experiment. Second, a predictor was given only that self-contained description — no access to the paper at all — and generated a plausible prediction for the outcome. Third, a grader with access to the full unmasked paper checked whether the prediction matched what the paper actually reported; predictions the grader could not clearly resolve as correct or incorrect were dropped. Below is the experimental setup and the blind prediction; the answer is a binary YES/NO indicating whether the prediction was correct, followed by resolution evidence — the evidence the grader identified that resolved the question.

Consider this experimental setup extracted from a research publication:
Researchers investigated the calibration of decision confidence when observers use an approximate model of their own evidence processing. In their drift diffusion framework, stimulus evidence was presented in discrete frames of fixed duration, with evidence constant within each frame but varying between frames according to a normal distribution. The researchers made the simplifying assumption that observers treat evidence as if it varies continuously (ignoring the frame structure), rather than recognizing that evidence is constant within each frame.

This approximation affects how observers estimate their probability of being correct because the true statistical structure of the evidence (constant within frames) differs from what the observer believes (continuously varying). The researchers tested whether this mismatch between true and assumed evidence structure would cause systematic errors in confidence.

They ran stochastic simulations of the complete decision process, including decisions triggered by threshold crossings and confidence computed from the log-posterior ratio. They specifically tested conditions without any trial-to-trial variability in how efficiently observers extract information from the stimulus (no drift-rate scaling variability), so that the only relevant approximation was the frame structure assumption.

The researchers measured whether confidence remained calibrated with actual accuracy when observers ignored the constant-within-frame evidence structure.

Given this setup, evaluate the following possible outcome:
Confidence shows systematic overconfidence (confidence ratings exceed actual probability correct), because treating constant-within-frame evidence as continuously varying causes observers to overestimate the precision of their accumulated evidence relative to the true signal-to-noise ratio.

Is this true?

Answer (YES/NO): NO